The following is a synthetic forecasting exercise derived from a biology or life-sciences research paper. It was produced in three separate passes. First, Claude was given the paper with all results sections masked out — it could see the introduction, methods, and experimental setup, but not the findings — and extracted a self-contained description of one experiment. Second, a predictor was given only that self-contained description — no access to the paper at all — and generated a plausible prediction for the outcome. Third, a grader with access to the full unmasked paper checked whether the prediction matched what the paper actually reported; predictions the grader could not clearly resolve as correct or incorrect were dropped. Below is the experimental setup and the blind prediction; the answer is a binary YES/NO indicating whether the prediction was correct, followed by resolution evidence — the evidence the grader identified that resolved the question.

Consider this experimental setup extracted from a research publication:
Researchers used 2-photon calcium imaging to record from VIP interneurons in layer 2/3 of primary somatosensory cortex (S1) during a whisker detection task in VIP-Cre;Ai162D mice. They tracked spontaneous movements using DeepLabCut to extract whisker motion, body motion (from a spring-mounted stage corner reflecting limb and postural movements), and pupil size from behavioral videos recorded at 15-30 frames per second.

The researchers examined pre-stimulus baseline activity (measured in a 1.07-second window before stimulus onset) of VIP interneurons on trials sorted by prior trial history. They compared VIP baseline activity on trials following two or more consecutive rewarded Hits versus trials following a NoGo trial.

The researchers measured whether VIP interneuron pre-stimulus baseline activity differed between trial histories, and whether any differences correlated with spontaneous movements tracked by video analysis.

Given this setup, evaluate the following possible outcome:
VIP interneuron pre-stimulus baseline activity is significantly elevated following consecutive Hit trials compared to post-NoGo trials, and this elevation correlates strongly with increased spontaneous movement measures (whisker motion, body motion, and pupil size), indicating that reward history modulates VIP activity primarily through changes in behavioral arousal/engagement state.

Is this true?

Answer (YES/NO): YES